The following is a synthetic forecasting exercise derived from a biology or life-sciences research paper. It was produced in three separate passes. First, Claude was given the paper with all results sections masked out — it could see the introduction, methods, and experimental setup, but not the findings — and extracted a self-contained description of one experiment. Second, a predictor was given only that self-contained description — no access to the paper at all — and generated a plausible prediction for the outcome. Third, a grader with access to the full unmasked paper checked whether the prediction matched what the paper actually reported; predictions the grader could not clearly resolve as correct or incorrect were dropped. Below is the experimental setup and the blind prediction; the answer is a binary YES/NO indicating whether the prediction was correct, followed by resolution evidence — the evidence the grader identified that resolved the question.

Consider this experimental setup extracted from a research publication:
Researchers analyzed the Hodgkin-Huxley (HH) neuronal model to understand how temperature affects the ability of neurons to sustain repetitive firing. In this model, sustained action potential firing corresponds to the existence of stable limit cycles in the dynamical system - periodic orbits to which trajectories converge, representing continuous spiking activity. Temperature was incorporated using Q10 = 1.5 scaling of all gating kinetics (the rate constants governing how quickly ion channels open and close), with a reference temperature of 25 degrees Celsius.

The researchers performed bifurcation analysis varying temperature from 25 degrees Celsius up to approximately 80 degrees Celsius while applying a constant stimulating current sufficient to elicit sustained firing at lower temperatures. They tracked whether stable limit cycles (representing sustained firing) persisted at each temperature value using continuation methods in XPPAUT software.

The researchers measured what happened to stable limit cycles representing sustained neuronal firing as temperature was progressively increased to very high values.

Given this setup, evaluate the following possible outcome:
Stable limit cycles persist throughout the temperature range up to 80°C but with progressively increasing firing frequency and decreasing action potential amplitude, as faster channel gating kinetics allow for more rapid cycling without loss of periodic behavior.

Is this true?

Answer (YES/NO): NO